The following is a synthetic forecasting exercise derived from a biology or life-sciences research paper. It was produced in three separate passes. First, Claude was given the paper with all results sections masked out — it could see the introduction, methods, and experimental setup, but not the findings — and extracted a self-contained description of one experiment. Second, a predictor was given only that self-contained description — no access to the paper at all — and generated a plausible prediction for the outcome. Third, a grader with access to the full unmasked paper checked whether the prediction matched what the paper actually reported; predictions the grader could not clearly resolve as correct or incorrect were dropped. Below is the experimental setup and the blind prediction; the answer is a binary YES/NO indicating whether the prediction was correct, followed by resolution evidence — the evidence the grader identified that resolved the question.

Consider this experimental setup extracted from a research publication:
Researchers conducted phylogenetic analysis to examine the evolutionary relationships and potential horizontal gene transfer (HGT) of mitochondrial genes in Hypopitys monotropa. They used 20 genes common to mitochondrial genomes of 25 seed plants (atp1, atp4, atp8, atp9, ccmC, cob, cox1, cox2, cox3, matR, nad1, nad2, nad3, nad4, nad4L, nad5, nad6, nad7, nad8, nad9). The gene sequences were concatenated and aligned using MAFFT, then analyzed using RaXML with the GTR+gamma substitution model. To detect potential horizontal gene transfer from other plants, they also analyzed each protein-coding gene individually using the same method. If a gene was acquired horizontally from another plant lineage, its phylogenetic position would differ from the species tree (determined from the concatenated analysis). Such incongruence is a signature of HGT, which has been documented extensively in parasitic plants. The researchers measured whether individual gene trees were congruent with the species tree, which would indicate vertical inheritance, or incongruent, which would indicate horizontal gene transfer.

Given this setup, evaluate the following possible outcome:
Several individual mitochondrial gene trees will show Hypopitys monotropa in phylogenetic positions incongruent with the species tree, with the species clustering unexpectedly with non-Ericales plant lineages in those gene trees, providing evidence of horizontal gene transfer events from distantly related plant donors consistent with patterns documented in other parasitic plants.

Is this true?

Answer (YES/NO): NO